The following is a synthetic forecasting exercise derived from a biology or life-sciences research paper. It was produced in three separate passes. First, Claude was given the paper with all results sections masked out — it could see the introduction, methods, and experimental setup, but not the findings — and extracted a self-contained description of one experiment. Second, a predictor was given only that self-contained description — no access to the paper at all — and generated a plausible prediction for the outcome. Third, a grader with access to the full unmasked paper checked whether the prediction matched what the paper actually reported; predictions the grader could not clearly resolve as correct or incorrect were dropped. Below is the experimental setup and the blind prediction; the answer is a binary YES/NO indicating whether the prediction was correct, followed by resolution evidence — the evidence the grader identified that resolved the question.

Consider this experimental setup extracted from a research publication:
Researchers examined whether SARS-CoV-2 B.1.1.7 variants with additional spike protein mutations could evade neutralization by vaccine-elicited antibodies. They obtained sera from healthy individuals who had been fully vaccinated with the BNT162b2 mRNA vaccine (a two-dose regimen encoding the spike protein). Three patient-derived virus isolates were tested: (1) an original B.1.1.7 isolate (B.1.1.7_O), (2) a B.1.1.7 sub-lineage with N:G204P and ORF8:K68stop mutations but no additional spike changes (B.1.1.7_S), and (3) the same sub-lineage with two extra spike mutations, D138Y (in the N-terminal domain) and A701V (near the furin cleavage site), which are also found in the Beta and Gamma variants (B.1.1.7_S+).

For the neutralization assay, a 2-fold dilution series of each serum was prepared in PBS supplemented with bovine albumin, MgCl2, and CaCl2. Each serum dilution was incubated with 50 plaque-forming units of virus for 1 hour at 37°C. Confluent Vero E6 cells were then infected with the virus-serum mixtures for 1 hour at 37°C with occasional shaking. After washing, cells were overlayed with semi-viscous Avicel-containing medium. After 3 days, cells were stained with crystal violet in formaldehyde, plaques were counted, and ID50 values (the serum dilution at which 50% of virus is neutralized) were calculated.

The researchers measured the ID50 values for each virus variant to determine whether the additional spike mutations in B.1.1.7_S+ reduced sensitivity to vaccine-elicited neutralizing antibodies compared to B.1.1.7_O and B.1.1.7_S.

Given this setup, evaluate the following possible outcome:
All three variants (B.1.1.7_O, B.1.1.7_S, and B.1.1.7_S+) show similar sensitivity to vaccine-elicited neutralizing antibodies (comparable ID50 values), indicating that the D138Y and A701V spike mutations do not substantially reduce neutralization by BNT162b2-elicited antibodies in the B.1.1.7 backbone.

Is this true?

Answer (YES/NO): NO